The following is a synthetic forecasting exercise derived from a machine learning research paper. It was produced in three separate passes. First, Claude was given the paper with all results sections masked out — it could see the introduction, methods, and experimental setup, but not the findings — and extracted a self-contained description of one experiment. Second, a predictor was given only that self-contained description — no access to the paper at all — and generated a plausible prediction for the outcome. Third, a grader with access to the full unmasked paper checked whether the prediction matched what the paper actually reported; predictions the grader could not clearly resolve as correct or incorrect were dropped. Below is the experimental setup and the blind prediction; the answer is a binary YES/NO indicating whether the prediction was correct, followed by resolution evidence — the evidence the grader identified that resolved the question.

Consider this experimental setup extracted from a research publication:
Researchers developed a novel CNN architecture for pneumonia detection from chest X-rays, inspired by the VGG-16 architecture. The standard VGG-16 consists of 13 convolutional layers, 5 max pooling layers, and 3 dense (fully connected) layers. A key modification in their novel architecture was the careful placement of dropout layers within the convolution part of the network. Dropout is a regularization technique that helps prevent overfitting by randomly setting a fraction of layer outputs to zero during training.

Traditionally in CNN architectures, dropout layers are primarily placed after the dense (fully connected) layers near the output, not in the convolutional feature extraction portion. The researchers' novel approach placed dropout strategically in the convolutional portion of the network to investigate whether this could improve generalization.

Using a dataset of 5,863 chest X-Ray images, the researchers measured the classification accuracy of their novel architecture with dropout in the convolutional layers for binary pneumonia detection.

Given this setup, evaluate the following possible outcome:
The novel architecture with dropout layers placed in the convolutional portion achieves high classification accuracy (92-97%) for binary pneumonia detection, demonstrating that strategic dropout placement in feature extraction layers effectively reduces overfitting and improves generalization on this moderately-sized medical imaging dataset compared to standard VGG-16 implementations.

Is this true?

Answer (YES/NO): NO